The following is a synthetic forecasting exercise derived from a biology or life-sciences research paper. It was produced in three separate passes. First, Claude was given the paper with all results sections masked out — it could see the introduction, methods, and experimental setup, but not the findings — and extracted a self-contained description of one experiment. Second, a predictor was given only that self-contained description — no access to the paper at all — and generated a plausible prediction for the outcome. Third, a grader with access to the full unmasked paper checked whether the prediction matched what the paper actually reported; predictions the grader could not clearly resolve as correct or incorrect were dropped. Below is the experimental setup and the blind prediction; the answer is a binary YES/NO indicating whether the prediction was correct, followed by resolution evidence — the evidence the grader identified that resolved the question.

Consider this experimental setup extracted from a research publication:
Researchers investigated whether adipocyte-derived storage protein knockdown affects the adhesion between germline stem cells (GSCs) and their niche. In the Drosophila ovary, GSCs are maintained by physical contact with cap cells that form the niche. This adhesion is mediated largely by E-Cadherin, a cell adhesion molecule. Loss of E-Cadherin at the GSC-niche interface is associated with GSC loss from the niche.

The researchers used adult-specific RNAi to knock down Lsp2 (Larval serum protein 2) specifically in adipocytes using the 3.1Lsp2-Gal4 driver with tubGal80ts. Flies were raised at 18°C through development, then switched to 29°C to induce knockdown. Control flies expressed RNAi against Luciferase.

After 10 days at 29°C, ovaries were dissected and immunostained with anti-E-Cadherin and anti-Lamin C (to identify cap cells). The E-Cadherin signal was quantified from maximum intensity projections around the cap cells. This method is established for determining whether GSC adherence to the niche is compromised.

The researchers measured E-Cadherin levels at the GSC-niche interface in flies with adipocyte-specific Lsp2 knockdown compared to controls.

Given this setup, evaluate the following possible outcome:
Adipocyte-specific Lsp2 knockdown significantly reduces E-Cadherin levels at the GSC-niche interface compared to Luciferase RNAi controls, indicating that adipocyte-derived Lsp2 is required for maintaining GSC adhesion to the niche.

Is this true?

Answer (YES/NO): NO